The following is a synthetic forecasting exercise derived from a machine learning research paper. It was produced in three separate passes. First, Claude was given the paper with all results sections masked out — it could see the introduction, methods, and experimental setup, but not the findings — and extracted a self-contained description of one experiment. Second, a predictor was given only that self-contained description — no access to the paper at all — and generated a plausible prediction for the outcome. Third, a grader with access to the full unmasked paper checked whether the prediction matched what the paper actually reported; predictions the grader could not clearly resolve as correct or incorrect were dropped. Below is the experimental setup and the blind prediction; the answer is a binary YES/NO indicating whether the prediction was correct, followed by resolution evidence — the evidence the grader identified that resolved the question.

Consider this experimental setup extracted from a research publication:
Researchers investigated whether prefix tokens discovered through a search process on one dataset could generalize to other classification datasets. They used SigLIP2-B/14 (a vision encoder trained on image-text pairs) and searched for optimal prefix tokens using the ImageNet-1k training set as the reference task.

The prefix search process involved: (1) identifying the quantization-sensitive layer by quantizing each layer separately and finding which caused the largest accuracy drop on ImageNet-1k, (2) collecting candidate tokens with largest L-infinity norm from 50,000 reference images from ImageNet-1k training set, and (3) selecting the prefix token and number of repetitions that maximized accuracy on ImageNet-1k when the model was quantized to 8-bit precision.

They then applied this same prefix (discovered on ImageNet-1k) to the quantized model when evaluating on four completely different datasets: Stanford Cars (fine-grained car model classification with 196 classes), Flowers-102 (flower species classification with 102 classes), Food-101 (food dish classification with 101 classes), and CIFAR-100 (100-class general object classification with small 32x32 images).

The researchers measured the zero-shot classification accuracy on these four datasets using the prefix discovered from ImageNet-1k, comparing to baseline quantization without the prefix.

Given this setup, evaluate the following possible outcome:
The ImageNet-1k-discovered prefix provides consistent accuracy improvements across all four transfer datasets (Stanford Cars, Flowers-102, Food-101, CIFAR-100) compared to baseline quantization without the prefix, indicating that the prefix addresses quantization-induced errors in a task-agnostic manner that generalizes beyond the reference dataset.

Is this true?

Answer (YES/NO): YES